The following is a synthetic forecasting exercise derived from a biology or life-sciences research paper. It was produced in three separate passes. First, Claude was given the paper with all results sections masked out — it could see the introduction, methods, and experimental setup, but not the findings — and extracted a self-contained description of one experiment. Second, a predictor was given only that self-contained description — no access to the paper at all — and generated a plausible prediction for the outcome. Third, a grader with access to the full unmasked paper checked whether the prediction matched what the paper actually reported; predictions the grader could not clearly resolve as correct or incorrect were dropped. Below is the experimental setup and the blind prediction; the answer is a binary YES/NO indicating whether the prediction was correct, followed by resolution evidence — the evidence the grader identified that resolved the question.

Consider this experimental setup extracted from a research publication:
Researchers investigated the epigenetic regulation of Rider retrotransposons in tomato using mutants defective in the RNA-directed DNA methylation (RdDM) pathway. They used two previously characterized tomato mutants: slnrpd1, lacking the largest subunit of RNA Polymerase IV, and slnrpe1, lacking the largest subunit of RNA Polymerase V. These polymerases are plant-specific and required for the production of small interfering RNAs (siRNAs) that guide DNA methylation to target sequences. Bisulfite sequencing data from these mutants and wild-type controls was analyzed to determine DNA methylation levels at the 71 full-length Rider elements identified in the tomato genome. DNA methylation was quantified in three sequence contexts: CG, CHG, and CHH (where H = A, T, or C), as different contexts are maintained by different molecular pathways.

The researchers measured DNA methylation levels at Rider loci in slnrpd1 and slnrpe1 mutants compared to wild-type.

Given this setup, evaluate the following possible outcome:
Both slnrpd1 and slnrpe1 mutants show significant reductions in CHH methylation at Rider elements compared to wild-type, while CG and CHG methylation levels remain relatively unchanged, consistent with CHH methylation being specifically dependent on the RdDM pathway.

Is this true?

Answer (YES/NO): NO